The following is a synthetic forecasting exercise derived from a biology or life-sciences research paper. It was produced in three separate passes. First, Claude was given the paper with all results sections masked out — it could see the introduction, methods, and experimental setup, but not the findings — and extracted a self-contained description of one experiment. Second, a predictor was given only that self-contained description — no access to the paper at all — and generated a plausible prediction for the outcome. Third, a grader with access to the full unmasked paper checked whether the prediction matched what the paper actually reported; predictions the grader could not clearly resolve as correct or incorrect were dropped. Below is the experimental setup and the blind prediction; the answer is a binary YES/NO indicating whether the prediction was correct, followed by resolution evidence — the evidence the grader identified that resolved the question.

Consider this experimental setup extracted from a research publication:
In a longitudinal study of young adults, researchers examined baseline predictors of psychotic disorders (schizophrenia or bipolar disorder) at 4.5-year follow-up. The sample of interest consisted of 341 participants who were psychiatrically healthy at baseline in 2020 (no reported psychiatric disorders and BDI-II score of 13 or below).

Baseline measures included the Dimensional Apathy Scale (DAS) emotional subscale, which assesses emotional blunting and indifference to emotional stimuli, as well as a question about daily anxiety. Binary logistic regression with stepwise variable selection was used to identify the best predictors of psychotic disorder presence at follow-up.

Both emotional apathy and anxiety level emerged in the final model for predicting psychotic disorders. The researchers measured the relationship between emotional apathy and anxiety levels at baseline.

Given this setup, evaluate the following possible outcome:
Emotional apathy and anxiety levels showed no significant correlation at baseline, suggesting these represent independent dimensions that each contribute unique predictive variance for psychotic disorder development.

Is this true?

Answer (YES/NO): NO